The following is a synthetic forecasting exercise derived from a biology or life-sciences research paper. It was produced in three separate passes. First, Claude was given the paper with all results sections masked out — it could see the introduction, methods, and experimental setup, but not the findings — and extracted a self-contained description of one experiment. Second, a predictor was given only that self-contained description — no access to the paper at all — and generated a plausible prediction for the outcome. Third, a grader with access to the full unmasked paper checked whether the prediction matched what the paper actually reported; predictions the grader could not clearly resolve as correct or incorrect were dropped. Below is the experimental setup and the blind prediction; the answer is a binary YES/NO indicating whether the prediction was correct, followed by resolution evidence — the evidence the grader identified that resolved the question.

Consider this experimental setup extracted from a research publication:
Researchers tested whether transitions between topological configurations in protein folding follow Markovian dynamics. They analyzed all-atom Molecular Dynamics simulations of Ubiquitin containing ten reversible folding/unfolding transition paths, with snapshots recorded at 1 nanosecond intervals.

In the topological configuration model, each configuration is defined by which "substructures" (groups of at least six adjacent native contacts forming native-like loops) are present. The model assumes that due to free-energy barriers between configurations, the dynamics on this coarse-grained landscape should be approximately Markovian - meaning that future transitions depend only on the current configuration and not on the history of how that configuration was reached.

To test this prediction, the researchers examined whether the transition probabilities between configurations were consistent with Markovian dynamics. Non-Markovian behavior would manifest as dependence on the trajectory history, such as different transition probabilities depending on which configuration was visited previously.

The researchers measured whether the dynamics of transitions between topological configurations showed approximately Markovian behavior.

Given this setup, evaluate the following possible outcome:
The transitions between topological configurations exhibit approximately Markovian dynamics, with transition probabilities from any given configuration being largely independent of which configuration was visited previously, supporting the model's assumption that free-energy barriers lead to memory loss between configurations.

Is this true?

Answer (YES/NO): YES